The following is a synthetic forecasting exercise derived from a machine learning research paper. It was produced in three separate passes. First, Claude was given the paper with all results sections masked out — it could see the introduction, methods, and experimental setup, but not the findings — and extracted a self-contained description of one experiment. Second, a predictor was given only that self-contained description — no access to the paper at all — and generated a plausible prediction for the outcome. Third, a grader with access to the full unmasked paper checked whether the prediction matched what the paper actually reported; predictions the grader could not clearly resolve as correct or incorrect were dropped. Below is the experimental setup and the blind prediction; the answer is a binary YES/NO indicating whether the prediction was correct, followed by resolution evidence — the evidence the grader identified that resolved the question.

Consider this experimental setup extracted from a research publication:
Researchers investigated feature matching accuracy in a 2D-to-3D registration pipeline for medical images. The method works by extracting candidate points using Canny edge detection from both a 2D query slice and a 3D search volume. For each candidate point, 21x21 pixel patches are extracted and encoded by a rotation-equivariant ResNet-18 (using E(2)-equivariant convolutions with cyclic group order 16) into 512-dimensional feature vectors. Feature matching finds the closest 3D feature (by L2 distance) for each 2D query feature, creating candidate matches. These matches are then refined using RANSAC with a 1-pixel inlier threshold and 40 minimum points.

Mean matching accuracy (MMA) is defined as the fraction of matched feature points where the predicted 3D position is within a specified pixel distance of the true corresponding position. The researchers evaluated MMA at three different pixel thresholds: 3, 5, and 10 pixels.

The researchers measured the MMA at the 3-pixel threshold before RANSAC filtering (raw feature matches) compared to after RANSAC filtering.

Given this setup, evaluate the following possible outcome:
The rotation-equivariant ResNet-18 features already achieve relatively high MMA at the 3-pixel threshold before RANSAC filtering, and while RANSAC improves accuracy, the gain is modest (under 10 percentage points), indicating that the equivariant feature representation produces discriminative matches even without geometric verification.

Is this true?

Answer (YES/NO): NO